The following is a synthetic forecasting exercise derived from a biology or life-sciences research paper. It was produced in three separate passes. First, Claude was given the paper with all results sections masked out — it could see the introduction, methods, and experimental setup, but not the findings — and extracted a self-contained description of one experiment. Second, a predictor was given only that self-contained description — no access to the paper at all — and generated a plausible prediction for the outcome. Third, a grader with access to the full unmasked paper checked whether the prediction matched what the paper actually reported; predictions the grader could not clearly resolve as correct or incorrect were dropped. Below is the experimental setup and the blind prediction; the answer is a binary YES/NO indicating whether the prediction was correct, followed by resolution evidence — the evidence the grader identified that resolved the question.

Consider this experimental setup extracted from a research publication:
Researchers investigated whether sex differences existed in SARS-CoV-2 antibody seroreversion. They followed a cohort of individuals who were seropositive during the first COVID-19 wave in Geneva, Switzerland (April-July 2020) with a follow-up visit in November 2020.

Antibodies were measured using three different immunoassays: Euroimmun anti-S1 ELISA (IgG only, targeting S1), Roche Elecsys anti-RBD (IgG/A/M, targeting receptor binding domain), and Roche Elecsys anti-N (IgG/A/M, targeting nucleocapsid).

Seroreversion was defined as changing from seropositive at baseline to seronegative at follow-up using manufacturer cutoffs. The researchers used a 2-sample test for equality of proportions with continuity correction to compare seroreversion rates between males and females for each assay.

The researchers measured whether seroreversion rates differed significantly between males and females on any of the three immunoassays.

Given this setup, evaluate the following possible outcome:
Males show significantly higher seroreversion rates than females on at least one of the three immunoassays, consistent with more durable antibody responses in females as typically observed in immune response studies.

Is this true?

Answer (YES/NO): NO